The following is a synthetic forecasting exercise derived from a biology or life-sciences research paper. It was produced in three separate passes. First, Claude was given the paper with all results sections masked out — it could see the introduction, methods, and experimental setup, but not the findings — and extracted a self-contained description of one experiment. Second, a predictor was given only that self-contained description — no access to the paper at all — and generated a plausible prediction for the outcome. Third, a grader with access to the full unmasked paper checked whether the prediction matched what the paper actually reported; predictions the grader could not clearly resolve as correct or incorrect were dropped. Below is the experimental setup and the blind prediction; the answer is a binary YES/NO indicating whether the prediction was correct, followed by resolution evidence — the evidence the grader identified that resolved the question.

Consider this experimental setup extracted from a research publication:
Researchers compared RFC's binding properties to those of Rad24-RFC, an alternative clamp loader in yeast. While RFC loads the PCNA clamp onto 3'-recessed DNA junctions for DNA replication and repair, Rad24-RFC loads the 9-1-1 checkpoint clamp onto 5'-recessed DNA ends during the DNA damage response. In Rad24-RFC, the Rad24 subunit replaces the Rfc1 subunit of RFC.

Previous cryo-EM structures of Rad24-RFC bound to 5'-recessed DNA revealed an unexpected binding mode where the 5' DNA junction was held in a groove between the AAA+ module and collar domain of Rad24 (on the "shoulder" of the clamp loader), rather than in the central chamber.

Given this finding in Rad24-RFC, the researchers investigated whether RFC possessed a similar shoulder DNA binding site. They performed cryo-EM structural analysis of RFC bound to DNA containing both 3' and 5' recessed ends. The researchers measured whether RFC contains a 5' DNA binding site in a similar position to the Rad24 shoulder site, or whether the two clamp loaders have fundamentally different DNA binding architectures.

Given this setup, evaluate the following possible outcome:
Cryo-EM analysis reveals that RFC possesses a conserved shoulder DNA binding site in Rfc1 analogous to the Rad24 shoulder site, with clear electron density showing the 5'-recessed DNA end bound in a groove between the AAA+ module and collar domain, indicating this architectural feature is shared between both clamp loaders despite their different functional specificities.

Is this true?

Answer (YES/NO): YES